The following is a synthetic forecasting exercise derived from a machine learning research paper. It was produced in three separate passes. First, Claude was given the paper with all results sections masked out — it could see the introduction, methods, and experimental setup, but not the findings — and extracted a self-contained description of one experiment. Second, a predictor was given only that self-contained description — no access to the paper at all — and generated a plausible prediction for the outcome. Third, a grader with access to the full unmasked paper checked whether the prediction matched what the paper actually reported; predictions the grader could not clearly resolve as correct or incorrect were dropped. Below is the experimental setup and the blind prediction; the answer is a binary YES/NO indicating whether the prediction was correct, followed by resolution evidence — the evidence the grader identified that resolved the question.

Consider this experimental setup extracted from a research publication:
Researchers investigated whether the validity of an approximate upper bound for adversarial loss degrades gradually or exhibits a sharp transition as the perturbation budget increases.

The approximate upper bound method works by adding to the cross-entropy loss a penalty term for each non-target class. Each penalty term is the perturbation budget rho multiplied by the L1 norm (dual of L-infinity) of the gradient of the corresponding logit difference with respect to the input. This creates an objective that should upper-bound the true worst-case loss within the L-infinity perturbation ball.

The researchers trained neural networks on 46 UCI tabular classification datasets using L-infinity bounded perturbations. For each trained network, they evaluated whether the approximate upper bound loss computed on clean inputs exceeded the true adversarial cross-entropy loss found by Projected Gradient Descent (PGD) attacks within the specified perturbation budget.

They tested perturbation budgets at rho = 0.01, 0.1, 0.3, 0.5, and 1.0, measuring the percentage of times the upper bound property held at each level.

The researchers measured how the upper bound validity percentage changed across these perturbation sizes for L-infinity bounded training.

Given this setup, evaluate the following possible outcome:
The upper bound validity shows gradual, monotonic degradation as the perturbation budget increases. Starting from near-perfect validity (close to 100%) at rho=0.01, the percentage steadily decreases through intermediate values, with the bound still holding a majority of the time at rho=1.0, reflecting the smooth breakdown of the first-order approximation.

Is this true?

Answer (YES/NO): YES